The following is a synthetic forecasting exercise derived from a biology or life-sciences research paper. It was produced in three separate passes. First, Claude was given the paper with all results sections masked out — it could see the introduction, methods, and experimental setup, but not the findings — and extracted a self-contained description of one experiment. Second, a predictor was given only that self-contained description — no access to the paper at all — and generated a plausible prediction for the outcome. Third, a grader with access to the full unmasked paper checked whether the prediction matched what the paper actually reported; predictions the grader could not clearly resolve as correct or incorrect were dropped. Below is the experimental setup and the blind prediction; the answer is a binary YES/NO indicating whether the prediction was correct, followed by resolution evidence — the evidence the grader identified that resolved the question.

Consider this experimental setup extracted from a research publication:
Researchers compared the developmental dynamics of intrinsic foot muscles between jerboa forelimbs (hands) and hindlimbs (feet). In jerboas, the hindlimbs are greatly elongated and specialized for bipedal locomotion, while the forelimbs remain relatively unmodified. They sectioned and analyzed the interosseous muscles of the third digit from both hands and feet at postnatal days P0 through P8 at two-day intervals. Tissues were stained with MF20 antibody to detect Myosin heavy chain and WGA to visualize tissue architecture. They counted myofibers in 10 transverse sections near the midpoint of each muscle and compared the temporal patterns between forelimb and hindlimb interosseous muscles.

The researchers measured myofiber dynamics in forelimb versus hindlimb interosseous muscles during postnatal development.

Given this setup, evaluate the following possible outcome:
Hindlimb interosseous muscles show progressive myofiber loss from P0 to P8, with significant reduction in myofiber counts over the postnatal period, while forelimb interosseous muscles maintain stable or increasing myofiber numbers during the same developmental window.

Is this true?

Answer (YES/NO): NO